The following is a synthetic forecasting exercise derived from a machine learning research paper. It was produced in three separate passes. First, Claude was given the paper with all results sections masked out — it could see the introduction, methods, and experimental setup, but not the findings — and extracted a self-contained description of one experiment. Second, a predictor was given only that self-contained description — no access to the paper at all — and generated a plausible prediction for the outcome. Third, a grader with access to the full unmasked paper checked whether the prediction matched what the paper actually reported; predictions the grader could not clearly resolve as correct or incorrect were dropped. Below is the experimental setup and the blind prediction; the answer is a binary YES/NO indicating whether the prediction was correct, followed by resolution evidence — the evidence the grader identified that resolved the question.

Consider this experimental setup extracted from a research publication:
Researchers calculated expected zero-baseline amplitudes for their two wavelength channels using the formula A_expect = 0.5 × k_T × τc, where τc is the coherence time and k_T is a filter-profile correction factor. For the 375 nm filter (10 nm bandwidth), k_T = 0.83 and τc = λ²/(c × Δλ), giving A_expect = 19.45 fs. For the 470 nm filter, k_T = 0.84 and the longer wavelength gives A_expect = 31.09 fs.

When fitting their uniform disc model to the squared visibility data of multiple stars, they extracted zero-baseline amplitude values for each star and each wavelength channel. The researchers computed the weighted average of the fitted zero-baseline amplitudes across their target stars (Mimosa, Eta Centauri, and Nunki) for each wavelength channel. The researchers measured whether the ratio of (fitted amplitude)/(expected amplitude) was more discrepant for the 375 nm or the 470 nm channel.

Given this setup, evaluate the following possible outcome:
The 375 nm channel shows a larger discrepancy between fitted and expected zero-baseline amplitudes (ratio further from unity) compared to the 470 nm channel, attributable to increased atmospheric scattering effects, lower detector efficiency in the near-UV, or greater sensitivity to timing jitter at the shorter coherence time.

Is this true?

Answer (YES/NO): YES